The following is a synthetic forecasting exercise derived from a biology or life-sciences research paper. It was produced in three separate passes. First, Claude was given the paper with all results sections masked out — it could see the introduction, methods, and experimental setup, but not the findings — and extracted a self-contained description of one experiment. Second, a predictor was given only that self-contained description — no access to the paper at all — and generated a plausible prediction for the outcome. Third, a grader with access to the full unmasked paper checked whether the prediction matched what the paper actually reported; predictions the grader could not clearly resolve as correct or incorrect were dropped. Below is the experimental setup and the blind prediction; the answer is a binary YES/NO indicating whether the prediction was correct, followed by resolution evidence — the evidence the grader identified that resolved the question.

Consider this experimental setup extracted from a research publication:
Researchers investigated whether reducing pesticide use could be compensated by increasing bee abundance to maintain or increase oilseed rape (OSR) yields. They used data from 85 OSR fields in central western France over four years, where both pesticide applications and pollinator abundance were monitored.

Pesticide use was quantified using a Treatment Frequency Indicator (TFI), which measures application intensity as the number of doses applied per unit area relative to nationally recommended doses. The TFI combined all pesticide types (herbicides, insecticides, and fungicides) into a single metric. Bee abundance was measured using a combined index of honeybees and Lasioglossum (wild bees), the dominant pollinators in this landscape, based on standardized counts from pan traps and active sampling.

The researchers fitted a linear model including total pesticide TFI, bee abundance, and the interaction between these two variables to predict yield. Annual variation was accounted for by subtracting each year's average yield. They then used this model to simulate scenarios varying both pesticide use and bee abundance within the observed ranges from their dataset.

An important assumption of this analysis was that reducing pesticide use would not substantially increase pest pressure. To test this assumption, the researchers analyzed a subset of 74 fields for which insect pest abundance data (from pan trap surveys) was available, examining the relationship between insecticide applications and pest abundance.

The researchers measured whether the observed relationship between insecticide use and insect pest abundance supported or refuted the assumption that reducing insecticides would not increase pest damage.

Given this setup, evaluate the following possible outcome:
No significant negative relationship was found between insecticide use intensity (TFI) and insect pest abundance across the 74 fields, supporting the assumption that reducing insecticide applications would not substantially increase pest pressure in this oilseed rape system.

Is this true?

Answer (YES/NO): NO